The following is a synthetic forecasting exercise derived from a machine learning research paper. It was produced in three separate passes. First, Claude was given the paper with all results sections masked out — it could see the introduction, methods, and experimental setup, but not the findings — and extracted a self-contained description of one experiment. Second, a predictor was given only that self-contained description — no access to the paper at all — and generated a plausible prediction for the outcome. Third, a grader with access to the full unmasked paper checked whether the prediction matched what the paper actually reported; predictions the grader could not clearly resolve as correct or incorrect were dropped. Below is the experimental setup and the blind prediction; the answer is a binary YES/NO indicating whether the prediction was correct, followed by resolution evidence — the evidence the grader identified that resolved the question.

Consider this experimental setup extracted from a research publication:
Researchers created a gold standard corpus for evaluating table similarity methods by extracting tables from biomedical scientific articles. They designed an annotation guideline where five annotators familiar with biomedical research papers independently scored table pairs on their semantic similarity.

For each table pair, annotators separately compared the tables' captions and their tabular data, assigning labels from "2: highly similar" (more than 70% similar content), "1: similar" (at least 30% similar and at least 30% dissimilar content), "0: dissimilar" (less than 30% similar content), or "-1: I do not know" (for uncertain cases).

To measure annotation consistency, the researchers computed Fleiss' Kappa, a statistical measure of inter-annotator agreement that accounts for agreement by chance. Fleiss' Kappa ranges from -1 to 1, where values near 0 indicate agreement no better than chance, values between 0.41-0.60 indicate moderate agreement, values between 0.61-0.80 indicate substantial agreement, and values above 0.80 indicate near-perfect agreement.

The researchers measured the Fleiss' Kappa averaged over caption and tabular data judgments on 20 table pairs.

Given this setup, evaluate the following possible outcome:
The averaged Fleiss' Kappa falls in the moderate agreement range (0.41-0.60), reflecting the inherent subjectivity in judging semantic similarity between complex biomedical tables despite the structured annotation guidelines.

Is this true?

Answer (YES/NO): NO